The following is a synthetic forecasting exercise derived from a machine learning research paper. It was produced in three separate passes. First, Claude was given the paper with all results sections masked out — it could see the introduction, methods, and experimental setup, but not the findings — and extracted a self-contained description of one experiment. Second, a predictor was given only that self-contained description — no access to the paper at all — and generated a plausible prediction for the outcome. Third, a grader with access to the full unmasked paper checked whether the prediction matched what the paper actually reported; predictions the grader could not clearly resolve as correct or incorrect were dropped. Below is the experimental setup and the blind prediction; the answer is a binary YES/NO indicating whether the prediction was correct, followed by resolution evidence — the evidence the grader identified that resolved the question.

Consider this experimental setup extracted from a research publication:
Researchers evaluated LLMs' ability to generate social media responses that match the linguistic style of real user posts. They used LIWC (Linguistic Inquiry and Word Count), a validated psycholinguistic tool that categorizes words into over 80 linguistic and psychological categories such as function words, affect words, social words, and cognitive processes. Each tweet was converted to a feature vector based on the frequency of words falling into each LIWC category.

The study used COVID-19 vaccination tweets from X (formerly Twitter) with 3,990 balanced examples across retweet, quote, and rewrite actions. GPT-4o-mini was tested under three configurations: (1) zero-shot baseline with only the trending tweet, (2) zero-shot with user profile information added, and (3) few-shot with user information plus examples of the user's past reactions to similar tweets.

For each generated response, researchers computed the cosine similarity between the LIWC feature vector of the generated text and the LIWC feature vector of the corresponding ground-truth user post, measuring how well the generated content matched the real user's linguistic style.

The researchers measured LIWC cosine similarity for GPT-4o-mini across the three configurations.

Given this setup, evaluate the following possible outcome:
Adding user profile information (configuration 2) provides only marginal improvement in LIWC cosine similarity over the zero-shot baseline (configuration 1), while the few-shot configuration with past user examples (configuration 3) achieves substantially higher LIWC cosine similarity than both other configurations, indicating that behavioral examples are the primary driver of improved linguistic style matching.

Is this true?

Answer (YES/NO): NO